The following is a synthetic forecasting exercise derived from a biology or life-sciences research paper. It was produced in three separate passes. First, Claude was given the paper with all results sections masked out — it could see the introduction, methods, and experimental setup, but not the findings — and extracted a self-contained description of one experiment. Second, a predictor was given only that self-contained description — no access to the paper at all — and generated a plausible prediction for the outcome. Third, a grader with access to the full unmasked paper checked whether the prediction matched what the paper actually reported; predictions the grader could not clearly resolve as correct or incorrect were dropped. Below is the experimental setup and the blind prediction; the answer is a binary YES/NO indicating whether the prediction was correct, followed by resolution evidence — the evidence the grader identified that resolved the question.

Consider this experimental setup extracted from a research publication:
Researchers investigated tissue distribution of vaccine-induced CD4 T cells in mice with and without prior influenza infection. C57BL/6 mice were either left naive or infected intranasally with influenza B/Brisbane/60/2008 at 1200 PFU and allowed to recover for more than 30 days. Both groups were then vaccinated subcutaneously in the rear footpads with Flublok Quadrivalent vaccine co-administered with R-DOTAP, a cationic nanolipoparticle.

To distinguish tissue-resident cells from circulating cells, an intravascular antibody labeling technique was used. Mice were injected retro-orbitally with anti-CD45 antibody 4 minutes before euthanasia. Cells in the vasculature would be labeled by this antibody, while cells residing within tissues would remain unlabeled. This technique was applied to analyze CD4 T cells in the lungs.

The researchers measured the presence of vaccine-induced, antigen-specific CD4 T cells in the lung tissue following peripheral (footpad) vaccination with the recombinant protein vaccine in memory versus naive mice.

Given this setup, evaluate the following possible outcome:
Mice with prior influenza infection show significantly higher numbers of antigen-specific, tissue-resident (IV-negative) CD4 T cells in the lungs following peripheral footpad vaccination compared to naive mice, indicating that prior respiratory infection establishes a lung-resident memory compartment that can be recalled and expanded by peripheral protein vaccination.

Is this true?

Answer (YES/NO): YES